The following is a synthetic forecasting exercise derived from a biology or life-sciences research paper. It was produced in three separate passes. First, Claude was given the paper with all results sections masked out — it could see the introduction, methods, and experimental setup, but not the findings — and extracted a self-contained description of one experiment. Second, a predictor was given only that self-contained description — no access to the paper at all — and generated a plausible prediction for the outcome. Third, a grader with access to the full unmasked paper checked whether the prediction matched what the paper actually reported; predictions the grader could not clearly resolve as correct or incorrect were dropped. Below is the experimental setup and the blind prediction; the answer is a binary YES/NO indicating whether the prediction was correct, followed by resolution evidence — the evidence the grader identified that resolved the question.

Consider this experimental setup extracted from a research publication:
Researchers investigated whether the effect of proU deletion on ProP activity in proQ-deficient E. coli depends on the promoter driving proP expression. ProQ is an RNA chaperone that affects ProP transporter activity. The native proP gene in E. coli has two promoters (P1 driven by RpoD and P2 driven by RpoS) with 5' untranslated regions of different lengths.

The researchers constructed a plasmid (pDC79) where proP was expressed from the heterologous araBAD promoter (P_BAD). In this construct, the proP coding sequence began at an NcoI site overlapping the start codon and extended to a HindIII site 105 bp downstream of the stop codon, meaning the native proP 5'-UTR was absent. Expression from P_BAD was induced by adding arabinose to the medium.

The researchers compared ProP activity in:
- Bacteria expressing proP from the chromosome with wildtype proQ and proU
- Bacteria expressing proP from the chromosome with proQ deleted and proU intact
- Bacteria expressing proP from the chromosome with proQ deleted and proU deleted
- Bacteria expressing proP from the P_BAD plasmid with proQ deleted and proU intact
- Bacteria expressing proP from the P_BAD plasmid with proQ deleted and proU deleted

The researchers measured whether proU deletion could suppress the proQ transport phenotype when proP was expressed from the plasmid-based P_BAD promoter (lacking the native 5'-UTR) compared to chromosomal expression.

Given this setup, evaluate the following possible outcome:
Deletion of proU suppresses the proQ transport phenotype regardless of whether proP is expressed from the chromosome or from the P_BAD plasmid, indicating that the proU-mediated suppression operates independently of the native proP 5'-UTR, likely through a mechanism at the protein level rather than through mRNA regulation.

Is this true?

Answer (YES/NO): YES